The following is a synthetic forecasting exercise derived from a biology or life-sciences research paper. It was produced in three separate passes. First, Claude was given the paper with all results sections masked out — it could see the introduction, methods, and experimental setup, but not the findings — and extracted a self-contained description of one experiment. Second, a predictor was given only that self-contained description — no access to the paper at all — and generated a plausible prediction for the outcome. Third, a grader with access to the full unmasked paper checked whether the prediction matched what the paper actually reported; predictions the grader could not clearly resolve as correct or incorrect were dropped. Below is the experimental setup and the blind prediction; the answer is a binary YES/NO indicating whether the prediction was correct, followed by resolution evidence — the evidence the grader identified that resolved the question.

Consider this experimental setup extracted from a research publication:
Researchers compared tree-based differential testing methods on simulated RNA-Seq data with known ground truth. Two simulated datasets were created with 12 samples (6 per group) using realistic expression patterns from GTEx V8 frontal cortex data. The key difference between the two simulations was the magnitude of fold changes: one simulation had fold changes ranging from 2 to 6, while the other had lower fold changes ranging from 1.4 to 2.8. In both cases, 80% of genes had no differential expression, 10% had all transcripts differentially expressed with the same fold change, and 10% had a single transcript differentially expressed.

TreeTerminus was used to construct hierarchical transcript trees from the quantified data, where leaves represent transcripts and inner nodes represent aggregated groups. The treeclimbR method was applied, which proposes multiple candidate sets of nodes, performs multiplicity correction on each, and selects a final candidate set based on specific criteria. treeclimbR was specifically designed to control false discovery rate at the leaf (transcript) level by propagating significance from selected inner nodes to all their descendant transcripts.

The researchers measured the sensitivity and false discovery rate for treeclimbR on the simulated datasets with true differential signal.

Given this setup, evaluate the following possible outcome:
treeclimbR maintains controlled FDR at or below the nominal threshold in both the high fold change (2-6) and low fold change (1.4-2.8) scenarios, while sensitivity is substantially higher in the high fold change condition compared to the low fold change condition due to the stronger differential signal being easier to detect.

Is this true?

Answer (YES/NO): NO